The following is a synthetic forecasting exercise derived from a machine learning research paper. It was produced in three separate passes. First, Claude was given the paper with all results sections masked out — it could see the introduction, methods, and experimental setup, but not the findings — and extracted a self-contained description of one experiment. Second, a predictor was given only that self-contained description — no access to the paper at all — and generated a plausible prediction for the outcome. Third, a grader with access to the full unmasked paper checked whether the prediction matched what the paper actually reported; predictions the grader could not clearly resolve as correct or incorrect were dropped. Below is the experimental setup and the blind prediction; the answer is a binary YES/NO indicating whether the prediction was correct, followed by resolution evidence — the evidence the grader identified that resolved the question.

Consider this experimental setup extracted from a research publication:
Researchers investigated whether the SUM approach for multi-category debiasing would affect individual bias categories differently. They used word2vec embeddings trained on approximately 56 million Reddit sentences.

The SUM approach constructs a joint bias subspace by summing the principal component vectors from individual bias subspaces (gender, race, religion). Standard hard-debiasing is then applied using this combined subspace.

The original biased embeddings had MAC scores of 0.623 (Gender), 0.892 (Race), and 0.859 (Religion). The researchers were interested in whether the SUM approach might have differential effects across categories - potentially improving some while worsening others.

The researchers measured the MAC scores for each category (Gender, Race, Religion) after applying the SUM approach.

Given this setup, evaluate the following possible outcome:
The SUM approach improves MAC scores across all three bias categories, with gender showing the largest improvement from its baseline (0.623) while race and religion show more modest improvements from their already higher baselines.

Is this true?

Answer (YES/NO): NO